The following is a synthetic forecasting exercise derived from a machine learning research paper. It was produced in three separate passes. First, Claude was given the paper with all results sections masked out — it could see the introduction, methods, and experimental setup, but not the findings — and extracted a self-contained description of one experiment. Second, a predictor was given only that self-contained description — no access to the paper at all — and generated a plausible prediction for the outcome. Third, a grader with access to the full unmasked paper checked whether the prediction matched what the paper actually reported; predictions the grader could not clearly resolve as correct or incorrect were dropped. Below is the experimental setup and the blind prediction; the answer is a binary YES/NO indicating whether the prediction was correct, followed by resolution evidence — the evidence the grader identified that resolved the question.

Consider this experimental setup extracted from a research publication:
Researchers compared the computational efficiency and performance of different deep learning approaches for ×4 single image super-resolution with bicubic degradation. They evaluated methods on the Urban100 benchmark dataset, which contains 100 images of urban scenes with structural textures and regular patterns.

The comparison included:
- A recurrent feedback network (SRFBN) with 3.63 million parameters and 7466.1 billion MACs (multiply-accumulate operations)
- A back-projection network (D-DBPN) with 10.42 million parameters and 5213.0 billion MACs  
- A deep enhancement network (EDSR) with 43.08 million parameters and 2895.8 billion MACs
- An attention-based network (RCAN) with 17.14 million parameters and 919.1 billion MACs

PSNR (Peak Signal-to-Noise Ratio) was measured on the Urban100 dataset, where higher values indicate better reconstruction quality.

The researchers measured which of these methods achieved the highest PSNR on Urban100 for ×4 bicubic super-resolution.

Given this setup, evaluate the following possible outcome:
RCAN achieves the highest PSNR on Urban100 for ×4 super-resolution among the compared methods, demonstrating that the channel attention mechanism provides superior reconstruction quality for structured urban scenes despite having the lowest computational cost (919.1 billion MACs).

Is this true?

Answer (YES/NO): YES